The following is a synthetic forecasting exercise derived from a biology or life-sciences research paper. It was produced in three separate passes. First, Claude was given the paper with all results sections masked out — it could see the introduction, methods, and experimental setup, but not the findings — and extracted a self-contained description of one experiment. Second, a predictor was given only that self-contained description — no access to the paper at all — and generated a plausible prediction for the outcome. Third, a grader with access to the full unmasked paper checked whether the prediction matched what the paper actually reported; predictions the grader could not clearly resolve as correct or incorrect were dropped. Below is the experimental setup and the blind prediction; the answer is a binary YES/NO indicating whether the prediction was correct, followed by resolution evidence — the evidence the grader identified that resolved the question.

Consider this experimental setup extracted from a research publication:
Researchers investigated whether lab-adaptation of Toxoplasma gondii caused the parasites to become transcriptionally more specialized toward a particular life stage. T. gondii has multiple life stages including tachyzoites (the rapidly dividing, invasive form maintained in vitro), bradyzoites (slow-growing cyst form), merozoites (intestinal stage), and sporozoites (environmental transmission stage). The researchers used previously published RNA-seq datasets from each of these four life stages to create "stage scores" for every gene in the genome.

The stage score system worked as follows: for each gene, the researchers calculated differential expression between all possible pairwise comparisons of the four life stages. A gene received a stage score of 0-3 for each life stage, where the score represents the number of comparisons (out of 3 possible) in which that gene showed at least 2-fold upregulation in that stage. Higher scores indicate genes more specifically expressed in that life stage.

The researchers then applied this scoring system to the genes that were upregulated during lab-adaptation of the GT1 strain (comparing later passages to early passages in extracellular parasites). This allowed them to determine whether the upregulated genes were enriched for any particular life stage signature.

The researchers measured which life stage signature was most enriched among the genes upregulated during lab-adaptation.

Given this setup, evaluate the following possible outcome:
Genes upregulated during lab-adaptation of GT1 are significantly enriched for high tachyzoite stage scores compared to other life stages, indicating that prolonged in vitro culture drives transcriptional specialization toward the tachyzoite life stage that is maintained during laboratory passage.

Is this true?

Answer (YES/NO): YES